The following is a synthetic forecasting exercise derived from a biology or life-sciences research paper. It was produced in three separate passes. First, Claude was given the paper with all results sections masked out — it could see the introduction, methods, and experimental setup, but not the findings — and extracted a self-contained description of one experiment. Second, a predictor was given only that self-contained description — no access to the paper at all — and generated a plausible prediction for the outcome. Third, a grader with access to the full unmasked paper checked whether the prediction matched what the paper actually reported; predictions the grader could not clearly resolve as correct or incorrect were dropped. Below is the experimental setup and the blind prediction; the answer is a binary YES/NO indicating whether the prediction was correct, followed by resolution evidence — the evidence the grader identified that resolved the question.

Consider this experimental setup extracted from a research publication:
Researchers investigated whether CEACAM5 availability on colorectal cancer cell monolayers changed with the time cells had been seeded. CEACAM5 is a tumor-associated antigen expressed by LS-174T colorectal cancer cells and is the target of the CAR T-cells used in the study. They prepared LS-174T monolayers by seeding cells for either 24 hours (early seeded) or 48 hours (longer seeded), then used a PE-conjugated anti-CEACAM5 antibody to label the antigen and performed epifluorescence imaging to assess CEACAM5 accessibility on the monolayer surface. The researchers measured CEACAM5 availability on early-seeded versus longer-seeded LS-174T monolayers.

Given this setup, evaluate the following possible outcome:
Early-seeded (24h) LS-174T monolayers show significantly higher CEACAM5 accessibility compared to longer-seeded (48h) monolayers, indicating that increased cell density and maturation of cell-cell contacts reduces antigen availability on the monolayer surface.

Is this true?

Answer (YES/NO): YES